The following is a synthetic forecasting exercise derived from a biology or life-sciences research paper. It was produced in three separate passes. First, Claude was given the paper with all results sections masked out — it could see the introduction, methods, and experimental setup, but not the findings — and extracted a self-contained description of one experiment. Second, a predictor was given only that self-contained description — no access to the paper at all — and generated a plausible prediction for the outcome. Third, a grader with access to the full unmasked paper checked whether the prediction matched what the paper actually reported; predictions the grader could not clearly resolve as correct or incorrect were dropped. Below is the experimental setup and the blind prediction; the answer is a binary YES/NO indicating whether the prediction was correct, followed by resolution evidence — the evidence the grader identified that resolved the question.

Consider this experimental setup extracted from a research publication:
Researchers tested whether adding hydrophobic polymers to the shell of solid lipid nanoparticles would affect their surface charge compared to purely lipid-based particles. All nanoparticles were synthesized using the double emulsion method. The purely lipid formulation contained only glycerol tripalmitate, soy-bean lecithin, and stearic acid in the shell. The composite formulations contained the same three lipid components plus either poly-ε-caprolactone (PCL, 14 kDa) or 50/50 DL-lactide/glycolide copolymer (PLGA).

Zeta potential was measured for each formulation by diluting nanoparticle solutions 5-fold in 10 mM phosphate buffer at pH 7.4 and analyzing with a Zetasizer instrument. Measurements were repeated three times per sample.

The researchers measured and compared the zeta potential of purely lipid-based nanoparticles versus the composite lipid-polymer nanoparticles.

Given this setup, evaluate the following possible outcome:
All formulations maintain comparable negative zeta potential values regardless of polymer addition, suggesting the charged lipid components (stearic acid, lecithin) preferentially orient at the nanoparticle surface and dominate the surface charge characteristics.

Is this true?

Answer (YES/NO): NO